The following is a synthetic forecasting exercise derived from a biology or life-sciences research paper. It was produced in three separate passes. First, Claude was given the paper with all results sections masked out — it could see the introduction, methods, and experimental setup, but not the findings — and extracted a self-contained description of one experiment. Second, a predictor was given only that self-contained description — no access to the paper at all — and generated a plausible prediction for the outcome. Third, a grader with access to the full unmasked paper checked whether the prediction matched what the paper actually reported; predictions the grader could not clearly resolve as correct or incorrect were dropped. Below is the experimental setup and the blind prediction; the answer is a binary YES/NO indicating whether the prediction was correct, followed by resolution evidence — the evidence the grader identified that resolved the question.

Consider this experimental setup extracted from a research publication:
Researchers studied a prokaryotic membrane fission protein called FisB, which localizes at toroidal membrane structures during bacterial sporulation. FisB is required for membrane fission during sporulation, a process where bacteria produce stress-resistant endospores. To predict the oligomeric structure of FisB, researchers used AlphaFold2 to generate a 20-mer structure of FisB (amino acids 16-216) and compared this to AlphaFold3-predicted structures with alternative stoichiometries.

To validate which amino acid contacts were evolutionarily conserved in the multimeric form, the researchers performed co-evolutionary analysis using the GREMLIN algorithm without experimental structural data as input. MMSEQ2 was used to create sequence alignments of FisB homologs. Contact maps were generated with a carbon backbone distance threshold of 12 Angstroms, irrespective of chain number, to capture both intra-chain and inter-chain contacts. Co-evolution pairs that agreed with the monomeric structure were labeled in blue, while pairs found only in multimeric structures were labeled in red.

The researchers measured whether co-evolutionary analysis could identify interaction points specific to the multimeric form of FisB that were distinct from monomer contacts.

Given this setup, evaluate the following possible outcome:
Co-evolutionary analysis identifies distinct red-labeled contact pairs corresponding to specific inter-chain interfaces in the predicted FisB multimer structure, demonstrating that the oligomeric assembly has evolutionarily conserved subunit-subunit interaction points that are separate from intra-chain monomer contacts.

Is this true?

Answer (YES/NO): YES